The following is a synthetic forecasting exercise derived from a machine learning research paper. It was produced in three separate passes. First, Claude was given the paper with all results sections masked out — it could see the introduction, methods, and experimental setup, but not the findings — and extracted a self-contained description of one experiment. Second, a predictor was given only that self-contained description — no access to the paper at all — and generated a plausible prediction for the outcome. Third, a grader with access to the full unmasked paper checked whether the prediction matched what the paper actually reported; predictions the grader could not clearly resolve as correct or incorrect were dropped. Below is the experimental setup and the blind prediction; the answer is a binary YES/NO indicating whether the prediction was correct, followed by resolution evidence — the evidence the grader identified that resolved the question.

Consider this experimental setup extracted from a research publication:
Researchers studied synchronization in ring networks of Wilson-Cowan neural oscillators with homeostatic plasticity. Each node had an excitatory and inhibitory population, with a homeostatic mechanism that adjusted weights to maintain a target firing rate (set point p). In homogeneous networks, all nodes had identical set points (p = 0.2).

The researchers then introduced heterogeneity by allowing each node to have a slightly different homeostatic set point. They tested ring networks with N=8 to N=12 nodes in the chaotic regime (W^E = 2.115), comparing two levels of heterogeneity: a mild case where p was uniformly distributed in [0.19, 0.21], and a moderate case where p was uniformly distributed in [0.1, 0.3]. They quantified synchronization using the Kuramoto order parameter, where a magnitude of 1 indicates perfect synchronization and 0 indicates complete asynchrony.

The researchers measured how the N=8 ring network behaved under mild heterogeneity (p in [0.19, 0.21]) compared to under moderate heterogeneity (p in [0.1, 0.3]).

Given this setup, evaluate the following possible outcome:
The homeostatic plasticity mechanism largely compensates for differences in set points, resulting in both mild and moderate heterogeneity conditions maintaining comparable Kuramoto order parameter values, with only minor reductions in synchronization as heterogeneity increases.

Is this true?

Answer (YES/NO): NO